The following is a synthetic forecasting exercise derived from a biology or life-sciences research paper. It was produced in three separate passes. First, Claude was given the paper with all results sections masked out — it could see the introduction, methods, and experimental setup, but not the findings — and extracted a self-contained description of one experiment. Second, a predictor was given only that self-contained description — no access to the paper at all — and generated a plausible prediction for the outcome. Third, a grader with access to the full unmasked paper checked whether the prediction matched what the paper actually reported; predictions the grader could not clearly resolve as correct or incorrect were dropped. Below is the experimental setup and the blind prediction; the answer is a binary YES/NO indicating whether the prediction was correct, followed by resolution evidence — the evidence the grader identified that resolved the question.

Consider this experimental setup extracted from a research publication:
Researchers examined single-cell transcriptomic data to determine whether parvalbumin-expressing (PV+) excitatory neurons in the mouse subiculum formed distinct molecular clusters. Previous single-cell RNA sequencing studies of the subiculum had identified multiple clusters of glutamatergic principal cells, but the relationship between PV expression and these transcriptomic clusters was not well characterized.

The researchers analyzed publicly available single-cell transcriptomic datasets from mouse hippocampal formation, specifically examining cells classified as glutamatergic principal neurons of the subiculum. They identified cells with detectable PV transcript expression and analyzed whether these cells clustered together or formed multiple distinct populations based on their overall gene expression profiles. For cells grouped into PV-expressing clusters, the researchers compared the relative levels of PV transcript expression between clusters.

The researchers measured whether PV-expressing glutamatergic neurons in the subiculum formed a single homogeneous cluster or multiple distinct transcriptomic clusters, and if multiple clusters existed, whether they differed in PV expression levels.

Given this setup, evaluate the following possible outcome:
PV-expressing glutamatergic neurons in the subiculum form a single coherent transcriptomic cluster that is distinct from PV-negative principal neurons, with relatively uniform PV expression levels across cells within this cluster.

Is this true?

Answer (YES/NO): NO